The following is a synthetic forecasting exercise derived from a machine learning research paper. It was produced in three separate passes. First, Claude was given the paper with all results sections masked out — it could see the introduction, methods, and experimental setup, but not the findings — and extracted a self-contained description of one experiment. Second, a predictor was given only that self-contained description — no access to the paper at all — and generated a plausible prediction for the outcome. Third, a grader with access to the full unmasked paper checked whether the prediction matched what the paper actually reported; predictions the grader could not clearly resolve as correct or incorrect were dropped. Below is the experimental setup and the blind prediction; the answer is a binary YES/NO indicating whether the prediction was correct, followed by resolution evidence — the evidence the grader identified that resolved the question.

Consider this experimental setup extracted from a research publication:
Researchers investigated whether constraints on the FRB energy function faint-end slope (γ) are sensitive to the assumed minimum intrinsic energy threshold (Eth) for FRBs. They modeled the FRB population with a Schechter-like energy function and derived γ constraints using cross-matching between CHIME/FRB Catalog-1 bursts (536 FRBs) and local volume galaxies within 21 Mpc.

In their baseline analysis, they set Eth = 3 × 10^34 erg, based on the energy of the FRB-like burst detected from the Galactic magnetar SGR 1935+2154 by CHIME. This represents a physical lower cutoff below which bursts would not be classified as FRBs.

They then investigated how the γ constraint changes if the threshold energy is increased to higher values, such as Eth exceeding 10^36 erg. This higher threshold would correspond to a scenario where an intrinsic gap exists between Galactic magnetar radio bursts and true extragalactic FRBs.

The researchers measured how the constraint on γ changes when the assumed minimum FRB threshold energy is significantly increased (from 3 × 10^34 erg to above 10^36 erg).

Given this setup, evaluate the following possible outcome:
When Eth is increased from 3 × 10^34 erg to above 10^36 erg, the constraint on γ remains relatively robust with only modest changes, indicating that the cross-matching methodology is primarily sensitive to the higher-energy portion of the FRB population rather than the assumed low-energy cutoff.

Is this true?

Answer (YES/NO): NO